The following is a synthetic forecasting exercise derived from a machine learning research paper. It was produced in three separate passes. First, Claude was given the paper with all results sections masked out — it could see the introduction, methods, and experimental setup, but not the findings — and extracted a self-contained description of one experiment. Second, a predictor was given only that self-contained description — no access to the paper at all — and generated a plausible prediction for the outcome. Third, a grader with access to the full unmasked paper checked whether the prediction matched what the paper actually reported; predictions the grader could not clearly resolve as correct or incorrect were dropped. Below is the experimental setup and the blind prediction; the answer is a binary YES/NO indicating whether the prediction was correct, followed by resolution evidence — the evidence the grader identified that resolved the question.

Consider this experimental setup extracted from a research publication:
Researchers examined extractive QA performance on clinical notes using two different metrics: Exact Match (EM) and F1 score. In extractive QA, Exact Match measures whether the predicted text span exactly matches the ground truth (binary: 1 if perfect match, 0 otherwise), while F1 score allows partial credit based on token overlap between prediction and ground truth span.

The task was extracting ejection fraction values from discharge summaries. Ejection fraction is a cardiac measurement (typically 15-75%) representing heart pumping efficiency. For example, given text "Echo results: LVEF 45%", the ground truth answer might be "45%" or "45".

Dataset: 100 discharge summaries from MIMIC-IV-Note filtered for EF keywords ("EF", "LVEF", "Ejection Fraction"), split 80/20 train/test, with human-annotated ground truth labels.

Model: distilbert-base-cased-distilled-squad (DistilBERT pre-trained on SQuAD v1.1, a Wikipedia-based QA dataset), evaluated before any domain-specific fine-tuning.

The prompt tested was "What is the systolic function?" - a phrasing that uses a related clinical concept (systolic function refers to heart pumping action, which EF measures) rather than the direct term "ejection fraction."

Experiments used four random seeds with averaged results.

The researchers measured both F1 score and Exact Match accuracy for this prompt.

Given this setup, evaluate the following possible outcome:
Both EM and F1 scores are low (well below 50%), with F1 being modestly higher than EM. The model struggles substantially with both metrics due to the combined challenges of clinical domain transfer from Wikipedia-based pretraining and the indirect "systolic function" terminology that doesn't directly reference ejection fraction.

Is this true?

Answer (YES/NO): YES